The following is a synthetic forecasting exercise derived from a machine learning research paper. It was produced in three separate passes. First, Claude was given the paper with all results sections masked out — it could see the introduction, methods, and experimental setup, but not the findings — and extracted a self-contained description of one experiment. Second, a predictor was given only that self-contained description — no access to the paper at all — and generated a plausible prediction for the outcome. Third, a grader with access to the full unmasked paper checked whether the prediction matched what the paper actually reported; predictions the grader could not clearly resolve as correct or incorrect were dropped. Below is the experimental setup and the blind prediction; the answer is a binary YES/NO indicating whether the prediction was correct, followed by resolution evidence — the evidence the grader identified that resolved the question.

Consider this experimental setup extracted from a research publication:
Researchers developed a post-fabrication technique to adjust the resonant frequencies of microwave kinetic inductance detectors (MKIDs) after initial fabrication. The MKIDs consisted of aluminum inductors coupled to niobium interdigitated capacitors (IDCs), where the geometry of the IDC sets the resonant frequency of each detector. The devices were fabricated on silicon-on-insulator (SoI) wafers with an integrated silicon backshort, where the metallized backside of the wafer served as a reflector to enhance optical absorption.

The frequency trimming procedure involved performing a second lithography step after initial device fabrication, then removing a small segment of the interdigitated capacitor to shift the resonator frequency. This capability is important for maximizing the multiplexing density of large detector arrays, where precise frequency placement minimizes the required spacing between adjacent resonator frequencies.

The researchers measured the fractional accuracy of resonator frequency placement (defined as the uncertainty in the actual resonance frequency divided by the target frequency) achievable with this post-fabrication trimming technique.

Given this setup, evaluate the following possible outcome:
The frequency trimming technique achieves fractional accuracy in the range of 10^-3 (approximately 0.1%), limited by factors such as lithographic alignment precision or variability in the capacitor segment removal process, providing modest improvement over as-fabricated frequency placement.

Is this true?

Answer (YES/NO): NO